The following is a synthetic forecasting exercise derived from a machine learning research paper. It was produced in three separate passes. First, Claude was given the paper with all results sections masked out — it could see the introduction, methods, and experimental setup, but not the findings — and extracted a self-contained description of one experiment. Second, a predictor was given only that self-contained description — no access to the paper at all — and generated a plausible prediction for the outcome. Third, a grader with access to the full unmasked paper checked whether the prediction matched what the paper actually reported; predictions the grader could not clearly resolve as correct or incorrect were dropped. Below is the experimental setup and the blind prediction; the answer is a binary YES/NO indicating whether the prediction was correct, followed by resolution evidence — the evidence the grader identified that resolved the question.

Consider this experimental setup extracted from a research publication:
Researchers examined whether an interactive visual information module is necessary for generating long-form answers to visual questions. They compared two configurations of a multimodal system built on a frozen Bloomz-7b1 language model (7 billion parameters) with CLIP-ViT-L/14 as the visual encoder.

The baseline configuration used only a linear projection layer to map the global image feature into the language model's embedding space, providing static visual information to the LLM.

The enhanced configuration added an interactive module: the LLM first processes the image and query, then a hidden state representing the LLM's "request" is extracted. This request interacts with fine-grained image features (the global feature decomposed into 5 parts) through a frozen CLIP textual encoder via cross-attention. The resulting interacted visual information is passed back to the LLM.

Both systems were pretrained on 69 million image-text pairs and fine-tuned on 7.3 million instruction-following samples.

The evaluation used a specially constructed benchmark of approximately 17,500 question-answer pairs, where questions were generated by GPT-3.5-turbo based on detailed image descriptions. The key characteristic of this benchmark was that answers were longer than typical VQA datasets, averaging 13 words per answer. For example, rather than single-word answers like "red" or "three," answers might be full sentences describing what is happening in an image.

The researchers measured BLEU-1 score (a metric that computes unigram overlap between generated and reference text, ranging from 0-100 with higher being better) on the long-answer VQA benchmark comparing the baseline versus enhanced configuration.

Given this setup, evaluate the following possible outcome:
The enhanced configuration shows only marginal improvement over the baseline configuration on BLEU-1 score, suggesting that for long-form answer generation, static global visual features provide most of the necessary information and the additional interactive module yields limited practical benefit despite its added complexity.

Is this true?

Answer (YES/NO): NO